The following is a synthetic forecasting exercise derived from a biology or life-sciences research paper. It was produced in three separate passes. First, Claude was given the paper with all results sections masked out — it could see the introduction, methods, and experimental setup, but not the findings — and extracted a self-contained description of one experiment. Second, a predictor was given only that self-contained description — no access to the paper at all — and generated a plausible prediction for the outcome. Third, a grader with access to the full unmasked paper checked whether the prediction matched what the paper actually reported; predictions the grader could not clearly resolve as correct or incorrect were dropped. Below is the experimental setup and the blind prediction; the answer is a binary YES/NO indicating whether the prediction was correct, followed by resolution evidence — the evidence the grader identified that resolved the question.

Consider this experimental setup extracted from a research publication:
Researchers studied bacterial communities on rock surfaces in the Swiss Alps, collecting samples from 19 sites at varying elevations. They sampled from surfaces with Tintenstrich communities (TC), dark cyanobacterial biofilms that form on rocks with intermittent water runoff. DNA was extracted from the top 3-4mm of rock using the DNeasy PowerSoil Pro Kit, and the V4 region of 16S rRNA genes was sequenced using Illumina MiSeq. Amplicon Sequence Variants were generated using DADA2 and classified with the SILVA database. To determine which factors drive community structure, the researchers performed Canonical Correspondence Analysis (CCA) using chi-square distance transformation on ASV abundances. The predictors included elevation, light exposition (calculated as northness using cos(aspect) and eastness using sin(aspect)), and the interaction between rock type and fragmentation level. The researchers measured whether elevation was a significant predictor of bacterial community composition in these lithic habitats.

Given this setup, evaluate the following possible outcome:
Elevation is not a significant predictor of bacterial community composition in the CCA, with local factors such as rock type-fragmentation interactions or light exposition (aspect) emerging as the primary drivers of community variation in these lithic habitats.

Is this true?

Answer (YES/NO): NO